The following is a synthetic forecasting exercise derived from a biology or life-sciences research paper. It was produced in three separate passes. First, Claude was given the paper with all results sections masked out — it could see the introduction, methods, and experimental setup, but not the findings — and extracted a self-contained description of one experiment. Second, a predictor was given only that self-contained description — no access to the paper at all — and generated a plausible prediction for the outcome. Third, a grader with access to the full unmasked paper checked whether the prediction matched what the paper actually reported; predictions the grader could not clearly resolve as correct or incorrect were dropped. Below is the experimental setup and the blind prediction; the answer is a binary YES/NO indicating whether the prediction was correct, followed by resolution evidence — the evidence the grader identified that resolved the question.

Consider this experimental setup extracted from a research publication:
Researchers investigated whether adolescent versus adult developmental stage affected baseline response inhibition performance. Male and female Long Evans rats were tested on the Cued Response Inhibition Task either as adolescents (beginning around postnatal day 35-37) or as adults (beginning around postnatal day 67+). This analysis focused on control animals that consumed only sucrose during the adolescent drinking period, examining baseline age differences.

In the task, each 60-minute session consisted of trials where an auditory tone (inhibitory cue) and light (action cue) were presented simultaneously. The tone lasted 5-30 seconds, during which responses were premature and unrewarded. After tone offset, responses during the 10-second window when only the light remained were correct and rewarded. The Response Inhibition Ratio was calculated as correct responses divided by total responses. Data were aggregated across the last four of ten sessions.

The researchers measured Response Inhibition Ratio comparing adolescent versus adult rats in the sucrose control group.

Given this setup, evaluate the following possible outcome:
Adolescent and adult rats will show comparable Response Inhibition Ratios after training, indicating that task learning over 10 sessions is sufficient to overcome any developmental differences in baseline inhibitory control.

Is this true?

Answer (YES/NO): YES